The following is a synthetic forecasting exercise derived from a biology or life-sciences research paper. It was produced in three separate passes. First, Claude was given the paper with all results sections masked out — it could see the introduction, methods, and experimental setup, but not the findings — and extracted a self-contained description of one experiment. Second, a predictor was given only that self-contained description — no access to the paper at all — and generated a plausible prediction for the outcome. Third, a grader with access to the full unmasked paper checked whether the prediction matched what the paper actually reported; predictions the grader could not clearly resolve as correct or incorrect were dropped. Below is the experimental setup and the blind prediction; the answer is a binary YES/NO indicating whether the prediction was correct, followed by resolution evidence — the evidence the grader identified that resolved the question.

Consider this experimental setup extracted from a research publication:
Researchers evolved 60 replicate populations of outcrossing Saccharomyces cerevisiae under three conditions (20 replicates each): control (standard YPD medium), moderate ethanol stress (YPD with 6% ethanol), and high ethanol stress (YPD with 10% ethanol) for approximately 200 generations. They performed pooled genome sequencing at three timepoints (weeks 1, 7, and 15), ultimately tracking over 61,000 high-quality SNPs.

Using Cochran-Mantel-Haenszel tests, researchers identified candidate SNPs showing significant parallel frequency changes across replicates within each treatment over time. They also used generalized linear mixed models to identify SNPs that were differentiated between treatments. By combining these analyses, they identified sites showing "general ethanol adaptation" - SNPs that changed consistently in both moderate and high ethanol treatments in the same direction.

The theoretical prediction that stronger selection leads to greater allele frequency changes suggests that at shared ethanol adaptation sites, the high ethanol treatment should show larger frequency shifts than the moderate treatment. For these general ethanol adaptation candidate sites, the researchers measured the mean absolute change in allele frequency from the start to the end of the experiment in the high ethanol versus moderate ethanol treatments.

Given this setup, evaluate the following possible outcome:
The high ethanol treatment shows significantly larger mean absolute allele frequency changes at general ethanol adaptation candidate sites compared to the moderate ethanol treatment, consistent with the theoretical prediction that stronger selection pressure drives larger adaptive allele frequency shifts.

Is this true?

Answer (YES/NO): YES